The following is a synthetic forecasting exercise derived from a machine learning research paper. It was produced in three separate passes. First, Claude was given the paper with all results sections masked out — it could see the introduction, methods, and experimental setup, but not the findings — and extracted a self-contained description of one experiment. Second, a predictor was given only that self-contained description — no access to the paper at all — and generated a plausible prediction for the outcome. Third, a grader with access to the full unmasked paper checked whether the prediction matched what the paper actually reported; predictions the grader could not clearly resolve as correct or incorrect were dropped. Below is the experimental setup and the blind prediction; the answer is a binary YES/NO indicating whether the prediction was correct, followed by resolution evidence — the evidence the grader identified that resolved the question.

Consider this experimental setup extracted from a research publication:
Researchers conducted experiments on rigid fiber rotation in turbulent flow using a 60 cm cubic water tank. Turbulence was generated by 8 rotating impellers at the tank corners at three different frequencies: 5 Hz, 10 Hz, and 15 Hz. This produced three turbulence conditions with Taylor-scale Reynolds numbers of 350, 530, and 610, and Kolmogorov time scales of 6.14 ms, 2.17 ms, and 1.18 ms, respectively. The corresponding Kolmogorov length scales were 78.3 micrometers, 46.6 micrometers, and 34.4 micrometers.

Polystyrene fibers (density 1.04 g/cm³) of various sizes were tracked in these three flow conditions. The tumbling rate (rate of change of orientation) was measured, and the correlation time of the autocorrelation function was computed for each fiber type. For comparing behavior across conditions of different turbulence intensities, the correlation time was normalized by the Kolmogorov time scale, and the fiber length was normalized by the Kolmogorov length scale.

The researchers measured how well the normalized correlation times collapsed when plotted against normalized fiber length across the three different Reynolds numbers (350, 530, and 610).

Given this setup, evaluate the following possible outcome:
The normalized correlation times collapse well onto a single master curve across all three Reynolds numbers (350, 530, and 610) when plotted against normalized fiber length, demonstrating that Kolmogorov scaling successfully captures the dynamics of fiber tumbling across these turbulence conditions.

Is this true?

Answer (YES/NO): NO